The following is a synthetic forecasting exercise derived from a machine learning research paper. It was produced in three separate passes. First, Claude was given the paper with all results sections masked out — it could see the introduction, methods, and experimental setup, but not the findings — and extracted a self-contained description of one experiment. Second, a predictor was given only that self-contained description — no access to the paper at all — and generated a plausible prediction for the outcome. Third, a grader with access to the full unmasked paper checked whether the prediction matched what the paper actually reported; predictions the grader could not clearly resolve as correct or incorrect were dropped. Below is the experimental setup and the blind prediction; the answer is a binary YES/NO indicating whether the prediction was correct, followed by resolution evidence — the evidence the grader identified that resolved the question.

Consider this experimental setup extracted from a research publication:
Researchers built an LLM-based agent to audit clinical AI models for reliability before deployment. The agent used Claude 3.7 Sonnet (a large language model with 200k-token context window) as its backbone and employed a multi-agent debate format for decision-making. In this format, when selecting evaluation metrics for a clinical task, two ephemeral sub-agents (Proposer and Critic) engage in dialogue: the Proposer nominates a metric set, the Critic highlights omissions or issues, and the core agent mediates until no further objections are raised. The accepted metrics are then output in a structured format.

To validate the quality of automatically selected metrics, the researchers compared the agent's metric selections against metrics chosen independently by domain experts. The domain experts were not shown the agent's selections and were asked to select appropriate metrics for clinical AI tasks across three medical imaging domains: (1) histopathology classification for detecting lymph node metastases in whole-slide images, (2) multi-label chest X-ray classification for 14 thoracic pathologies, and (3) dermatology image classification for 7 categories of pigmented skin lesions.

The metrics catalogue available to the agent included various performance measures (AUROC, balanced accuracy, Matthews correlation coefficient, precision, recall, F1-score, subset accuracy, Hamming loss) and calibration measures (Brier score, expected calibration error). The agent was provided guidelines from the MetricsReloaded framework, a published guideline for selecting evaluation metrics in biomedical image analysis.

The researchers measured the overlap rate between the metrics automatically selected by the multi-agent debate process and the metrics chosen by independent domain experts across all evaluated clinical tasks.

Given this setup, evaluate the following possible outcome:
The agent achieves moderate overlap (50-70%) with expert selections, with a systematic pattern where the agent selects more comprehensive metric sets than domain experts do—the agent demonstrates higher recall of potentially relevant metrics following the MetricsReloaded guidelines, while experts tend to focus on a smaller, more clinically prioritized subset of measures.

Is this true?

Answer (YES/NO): NO